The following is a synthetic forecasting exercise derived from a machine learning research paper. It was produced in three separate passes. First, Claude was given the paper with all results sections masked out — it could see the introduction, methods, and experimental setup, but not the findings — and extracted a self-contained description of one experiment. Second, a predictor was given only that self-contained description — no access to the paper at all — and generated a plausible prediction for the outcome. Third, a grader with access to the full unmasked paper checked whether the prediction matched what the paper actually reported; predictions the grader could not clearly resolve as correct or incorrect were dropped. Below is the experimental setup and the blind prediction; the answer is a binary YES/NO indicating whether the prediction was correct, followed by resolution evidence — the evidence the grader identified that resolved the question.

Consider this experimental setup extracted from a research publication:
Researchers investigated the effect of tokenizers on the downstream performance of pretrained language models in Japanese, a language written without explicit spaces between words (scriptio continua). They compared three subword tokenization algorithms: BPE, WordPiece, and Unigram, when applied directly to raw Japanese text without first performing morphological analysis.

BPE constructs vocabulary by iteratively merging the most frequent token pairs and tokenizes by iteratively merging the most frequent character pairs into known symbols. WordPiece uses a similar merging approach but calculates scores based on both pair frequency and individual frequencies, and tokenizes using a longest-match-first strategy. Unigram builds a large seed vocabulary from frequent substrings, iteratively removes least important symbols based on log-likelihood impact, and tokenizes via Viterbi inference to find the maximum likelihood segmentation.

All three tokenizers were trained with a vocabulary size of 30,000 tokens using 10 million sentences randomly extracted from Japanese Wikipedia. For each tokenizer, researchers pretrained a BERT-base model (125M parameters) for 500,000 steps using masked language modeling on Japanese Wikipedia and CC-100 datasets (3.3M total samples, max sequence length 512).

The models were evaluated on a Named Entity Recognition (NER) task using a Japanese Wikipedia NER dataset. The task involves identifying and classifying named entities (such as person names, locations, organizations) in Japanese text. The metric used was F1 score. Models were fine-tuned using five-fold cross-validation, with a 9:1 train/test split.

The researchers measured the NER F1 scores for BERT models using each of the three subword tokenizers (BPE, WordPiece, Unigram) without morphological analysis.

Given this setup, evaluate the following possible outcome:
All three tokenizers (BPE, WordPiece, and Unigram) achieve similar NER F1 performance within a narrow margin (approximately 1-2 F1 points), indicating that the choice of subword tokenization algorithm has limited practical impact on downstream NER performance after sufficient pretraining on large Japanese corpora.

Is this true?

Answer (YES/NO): NO